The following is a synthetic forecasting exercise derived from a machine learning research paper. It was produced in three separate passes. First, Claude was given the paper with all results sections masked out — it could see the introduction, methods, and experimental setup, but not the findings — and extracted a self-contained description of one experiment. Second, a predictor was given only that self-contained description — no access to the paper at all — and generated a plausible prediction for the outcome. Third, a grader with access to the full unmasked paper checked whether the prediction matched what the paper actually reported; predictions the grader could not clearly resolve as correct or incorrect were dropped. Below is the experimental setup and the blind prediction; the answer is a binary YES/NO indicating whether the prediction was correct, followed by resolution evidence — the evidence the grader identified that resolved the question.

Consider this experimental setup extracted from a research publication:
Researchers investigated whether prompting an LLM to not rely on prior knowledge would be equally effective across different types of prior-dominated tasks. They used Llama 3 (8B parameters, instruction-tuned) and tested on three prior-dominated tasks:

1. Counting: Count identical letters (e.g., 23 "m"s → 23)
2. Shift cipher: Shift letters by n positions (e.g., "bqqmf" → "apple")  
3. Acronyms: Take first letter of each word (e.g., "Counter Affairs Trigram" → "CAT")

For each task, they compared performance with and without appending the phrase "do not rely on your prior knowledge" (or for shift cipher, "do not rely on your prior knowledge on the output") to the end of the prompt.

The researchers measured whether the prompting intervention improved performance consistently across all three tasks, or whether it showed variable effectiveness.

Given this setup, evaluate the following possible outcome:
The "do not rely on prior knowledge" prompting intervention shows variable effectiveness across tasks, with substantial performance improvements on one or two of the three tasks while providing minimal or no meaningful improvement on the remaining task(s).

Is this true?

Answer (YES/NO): YES